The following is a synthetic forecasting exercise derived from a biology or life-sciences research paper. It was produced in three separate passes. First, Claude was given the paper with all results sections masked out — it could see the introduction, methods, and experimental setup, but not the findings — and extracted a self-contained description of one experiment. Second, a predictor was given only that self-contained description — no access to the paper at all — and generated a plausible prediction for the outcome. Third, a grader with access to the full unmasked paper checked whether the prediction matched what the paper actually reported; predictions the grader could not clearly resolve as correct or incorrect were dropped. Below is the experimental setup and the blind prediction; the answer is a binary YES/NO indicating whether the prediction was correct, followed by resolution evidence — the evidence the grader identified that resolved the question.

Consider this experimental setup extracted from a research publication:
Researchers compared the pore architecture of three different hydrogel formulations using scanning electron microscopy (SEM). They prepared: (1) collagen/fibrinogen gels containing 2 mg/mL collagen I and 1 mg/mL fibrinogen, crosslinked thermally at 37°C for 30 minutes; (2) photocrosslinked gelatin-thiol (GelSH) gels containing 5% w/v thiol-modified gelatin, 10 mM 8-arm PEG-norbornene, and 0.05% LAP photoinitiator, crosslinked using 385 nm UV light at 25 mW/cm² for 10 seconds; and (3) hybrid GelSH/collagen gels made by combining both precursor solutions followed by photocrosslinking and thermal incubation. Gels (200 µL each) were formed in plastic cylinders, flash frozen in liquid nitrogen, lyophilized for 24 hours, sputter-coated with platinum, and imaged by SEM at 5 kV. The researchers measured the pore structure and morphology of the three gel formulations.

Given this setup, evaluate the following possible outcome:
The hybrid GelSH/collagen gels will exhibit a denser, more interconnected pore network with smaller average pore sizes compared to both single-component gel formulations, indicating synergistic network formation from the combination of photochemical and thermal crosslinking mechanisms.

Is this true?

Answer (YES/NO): NO